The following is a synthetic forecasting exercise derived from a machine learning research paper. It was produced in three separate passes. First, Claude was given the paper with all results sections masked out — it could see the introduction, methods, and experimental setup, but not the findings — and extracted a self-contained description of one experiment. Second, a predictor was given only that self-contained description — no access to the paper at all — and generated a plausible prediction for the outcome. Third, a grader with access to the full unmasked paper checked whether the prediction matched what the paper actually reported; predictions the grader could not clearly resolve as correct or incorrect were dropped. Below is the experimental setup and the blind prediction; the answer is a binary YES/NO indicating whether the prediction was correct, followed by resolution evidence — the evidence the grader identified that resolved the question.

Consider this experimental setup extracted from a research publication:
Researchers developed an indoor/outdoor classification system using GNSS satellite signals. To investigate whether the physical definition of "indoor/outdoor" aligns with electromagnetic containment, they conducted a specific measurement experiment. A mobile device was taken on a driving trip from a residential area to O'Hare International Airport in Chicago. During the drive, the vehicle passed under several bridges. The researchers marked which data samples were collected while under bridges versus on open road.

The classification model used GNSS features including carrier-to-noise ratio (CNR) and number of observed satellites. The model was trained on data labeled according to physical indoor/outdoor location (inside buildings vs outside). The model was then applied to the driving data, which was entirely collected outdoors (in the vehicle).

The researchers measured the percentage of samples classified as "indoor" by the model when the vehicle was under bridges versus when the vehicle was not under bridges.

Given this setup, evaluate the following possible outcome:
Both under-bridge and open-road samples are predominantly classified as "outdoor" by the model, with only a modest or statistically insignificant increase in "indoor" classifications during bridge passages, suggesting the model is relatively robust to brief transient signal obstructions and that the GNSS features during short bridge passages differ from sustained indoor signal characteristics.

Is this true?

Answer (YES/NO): NO